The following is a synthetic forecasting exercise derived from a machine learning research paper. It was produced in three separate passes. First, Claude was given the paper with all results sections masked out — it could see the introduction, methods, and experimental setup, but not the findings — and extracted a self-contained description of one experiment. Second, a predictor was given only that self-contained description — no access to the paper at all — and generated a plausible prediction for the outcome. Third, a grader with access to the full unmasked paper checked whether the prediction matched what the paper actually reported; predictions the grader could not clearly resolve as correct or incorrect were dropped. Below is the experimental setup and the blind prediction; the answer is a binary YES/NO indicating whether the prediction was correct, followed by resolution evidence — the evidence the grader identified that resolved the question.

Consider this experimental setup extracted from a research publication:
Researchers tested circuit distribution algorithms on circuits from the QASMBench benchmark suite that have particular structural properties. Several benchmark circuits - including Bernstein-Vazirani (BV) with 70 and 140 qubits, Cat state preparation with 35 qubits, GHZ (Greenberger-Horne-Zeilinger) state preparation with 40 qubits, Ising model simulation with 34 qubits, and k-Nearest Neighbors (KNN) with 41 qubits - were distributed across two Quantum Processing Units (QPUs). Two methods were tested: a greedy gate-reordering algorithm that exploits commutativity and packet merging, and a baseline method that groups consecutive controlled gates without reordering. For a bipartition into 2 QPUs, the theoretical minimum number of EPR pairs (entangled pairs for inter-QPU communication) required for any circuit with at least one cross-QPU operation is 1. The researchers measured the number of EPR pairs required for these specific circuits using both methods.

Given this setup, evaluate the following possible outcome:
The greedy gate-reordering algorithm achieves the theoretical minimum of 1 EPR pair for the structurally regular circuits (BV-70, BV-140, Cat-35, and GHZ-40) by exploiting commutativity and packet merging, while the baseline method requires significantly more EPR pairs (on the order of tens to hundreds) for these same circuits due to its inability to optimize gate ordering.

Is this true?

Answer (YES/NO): NO